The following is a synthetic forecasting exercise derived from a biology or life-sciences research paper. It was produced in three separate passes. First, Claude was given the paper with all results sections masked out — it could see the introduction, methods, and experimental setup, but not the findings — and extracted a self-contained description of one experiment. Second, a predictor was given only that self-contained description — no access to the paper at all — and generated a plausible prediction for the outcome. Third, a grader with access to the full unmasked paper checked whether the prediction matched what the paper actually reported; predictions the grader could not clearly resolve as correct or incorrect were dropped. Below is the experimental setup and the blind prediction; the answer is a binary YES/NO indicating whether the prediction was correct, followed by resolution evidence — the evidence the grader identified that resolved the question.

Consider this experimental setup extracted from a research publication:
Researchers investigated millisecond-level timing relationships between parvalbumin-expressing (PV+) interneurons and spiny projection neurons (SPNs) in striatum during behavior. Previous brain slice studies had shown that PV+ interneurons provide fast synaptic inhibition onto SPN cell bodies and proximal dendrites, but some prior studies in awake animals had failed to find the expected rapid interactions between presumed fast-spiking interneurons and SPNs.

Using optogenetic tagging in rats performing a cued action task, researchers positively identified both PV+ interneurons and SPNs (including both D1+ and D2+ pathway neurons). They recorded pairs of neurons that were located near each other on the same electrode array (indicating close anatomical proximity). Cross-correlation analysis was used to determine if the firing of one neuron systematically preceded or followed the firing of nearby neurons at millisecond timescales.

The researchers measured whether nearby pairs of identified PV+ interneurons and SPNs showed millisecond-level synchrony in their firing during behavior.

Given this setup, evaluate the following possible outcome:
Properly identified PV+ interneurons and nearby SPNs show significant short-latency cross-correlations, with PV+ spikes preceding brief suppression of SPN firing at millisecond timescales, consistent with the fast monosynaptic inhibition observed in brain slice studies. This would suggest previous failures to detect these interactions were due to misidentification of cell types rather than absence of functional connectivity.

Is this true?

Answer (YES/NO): YES